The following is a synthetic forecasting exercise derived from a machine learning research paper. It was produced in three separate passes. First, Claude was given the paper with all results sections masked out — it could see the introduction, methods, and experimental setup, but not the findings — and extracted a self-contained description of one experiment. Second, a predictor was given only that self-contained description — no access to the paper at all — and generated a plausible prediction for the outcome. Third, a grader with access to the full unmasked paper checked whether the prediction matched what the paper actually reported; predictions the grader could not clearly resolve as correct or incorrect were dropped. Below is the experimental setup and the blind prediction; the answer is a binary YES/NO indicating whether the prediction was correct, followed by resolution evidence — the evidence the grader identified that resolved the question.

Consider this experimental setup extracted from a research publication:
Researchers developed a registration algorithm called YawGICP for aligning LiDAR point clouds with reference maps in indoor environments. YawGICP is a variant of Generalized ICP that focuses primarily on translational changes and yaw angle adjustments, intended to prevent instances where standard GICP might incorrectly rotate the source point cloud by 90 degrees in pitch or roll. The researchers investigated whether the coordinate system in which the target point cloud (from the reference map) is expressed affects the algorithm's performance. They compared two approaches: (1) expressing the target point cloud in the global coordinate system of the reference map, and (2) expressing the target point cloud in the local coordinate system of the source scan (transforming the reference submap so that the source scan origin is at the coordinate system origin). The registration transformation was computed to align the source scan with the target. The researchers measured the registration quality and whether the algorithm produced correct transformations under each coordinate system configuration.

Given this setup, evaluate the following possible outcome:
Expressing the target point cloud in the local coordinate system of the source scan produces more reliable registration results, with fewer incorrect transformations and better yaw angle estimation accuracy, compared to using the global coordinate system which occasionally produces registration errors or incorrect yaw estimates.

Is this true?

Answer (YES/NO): YES